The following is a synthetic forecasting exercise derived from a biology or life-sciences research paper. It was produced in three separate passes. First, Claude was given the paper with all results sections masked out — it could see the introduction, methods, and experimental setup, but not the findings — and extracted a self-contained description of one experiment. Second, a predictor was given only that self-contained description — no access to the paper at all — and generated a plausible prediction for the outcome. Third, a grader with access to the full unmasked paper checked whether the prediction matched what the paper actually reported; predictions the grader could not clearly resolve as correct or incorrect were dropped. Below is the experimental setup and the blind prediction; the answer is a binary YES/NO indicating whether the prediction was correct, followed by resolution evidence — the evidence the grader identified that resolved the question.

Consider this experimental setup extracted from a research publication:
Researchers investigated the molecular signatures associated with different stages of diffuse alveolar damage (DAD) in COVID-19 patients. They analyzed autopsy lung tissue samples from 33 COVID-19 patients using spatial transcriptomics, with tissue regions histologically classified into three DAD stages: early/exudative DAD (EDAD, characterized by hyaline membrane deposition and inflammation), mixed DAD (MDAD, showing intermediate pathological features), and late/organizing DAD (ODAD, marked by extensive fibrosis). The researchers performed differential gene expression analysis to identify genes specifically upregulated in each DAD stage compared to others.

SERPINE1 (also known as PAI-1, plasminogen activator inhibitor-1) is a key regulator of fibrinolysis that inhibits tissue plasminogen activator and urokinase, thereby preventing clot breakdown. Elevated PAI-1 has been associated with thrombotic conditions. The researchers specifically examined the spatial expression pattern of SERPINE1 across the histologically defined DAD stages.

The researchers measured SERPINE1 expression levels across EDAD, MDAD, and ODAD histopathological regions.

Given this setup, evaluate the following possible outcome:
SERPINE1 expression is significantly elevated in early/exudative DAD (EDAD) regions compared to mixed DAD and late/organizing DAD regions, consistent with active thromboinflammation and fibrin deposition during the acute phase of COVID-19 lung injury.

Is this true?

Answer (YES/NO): YES